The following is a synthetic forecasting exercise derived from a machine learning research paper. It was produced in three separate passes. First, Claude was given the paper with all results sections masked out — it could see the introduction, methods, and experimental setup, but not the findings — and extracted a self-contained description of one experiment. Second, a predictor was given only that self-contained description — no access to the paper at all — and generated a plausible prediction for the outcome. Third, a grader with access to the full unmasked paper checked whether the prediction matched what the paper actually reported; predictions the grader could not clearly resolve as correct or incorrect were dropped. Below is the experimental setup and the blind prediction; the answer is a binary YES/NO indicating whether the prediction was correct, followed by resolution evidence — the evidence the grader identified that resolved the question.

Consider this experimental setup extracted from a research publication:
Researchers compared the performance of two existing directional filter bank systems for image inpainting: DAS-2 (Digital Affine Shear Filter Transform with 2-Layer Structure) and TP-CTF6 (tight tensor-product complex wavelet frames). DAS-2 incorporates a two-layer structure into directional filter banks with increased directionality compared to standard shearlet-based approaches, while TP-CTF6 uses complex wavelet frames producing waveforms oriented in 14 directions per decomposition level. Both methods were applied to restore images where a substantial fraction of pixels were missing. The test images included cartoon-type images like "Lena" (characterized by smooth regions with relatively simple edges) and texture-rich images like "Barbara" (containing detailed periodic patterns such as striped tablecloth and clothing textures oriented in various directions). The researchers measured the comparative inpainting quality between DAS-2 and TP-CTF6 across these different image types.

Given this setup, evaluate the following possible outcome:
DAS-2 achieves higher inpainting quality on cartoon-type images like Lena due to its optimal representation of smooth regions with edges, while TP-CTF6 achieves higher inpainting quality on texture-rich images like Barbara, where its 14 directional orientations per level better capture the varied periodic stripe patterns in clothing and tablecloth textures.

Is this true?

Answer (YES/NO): NO